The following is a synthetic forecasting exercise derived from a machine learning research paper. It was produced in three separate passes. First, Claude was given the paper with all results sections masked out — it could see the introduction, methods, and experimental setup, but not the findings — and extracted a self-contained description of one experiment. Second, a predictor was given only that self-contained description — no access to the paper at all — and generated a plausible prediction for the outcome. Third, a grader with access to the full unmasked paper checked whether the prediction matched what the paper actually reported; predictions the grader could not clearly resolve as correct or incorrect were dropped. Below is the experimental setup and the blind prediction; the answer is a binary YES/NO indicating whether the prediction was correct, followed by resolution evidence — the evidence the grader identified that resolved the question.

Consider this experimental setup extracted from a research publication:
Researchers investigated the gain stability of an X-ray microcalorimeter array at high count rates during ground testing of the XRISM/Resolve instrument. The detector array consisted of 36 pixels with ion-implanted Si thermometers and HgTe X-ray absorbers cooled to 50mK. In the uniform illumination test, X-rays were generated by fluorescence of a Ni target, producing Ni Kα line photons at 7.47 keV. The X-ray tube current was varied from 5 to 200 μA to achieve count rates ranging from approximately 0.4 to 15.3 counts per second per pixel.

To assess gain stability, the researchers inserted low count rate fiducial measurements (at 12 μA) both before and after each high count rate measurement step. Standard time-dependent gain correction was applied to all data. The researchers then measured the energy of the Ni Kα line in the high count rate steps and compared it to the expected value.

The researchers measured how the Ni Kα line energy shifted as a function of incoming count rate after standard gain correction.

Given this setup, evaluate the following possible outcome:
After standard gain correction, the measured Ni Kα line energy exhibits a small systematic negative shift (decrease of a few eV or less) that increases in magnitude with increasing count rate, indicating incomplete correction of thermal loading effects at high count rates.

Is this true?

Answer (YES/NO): YES